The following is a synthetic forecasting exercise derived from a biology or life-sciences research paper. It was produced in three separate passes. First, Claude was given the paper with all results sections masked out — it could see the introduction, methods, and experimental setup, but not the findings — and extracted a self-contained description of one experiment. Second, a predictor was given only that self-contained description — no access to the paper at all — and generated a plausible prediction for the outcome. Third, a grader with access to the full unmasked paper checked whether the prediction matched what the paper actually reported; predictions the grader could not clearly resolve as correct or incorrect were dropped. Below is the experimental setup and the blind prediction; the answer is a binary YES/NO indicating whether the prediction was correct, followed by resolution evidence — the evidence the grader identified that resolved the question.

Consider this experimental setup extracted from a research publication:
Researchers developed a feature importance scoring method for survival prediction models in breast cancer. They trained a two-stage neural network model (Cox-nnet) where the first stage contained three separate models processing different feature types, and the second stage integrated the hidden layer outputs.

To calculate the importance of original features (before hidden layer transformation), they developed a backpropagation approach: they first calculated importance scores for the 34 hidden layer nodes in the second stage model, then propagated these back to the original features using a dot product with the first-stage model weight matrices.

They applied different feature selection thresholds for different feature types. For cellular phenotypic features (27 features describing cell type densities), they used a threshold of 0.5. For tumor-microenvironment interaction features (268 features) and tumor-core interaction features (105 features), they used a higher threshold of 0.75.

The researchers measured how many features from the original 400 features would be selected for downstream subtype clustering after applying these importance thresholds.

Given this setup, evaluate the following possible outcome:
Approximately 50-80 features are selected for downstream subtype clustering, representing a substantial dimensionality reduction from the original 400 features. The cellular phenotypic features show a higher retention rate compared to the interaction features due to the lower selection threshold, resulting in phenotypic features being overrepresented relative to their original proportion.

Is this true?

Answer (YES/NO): YES